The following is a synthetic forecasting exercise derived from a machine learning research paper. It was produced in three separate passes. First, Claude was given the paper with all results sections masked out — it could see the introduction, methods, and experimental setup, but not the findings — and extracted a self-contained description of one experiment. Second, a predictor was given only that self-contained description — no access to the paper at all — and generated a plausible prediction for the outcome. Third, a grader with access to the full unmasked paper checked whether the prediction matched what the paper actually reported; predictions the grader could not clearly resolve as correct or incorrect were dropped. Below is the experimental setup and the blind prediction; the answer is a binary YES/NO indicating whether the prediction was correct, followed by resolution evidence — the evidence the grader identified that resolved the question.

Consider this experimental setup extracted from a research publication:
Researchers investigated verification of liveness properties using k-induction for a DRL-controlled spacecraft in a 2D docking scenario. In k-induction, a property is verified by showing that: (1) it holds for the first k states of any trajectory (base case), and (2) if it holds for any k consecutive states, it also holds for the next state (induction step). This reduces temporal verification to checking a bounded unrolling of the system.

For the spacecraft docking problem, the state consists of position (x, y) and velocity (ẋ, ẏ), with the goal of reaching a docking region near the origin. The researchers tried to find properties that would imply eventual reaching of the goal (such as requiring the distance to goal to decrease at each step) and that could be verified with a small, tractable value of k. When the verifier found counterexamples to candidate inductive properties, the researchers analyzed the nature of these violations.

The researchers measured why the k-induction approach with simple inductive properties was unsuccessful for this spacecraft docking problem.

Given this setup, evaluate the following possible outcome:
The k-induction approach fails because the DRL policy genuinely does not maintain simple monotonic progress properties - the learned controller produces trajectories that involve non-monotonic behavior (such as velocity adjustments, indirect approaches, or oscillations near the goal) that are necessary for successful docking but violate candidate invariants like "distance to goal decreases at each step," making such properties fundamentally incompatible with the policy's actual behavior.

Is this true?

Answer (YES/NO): YES